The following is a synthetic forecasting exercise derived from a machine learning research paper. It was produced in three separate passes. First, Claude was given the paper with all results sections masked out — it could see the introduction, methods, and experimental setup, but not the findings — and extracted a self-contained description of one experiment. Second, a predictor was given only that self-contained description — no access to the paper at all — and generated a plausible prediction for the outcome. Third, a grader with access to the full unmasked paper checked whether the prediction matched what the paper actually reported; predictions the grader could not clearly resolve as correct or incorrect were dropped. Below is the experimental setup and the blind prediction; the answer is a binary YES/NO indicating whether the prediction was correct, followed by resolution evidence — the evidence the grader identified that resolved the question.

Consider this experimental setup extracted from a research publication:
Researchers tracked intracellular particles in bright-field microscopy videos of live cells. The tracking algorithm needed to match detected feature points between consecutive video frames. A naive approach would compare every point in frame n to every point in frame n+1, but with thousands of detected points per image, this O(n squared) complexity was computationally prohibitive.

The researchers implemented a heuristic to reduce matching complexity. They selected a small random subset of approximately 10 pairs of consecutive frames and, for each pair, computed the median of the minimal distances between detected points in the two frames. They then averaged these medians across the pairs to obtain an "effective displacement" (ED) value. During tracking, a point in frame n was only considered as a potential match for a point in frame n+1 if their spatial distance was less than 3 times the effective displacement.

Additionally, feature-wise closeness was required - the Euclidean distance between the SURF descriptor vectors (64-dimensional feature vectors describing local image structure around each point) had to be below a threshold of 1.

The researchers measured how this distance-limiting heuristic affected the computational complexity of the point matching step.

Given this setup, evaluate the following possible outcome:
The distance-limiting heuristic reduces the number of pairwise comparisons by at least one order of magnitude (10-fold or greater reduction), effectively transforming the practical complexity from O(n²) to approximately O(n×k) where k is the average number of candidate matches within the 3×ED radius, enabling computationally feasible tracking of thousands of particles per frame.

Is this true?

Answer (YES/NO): YES